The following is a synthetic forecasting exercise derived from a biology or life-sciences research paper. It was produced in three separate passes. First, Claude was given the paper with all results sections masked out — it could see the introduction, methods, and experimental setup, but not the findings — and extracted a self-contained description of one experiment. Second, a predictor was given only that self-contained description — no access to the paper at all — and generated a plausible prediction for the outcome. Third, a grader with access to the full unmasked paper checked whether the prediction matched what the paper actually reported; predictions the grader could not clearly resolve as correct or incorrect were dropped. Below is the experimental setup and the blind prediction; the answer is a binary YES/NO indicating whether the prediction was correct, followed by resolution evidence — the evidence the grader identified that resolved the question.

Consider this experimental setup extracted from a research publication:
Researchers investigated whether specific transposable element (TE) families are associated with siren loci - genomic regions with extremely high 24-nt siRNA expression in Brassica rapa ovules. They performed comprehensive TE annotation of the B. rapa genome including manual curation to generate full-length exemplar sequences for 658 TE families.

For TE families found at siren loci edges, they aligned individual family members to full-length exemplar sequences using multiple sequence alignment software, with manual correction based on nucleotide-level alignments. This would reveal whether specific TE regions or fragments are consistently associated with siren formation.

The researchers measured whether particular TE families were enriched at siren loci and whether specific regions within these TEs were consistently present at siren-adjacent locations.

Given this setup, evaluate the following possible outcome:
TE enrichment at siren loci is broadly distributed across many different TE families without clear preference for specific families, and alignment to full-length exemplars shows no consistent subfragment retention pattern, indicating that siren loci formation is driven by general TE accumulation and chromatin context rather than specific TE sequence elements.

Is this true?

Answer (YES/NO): NO